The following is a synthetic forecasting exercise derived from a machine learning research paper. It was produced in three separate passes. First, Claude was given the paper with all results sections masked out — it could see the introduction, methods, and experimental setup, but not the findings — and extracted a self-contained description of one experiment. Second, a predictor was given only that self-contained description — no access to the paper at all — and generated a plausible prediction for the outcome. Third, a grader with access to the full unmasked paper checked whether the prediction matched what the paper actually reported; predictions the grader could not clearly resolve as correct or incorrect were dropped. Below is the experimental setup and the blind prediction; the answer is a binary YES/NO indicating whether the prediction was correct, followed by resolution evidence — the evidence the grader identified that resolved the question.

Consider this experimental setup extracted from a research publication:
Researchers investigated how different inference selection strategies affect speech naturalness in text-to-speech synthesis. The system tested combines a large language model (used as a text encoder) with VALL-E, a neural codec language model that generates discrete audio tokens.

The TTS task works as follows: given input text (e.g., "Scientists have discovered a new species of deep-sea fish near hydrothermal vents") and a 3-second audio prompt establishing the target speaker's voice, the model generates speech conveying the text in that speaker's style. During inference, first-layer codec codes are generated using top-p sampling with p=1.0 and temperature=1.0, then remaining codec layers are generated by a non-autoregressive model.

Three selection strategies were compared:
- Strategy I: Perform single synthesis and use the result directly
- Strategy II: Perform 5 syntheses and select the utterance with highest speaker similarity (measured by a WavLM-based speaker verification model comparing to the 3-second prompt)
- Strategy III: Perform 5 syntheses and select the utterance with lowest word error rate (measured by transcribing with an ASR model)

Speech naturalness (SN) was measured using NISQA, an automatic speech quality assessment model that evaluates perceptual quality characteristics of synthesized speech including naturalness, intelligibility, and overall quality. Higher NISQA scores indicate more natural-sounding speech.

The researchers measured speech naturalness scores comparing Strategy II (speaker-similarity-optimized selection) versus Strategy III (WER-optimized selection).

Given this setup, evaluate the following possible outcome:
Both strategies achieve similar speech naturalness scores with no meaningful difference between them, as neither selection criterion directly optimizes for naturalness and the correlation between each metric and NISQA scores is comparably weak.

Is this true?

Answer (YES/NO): YES